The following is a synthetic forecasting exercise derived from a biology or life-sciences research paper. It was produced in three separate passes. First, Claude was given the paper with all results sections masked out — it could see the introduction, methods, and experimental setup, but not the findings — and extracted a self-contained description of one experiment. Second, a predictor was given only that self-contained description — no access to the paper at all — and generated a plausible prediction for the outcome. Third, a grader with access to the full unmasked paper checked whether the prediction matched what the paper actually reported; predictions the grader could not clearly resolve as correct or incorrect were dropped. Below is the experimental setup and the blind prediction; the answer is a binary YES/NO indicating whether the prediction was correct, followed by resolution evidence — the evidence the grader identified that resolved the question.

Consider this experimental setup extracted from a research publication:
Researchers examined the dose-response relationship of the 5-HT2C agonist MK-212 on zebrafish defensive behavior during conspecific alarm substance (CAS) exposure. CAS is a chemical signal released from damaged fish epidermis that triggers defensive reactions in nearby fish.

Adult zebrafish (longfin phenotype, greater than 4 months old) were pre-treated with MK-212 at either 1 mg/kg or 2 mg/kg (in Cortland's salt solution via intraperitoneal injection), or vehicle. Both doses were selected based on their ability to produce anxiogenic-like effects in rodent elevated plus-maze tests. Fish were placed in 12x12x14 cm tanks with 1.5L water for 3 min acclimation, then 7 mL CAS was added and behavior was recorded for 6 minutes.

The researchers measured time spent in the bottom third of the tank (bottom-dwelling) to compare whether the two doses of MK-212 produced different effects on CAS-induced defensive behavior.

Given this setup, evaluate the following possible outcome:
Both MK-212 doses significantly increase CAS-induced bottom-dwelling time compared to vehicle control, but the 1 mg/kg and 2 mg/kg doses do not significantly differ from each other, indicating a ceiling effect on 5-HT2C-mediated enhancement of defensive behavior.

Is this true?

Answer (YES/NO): NO